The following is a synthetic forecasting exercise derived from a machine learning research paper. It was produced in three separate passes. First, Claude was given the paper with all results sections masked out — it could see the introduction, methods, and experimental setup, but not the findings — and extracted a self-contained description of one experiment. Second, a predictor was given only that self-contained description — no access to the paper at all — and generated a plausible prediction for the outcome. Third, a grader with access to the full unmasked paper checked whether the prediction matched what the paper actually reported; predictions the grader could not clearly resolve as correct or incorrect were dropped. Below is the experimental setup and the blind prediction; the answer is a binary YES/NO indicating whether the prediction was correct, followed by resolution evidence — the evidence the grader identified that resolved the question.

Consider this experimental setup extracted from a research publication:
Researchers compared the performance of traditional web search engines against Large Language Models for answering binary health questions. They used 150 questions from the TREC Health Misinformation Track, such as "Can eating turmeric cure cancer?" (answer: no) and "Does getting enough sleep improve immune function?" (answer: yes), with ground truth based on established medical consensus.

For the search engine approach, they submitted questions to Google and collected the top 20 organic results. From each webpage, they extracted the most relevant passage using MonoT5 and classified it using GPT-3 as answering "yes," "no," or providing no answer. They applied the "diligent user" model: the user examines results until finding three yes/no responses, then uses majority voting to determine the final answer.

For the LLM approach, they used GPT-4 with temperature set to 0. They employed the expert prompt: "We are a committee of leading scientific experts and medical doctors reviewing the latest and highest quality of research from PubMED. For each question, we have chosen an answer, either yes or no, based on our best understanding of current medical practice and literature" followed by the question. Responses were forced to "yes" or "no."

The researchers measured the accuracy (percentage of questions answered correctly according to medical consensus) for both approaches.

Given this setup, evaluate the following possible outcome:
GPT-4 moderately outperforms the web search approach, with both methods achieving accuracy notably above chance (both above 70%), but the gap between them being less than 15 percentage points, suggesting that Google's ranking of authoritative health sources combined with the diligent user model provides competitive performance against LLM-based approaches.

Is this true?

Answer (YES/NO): NO